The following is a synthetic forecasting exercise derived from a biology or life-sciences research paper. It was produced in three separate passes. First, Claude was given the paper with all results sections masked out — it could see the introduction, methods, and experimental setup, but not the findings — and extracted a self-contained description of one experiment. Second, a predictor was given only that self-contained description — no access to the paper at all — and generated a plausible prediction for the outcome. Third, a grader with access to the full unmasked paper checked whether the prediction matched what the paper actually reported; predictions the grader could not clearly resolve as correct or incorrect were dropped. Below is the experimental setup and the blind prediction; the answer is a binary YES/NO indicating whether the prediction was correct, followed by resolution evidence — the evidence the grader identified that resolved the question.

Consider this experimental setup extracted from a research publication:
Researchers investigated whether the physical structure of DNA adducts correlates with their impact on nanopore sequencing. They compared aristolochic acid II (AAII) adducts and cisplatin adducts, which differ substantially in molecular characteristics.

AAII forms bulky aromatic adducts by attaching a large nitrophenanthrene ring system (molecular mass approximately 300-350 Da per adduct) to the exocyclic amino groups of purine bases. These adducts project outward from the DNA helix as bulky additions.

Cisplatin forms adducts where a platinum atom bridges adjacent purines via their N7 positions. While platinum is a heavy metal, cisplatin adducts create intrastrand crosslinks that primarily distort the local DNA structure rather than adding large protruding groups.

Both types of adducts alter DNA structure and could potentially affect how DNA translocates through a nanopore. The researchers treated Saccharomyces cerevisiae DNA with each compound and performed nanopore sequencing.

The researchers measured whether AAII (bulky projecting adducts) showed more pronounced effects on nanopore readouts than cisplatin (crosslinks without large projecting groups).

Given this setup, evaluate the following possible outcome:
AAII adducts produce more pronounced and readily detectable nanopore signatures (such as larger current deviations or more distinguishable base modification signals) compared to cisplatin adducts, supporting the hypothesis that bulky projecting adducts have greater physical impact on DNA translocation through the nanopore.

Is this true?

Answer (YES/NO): YES